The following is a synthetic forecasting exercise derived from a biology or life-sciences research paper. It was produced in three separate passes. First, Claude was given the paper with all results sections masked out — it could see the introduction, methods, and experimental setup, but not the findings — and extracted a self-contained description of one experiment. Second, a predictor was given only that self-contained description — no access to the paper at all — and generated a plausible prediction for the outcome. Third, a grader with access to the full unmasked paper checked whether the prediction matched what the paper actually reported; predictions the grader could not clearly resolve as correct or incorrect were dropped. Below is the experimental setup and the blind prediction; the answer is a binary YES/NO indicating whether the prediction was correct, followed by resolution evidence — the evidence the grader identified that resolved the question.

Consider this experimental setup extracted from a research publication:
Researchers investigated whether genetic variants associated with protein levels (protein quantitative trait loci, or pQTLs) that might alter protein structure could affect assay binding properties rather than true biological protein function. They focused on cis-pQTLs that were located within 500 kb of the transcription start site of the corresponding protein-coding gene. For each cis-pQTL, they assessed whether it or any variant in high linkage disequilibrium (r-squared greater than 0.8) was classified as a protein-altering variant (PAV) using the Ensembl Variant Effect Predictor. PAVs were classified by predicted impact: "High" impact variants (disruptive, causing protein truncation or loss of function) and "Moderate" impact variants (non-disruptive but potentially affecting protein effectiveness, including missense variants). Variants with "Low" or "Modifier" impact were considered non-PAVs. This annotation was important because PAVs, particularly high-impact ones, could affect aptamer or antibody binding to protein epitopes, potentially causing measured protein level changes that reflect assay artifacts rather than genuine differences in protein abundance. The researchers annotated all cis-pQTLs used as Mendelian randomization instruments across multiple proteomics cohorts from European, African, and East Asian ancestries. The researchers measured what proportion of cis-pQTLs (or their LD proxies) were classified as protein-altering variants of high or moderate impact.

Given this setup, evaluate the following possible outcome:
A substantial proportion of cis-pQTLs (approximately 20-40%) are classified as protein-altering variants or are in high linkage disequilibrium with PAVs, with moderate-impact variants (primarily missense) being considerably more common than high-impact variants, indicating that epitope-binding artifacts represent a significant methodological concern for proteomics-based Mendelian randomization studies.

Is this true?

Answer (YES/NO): NO